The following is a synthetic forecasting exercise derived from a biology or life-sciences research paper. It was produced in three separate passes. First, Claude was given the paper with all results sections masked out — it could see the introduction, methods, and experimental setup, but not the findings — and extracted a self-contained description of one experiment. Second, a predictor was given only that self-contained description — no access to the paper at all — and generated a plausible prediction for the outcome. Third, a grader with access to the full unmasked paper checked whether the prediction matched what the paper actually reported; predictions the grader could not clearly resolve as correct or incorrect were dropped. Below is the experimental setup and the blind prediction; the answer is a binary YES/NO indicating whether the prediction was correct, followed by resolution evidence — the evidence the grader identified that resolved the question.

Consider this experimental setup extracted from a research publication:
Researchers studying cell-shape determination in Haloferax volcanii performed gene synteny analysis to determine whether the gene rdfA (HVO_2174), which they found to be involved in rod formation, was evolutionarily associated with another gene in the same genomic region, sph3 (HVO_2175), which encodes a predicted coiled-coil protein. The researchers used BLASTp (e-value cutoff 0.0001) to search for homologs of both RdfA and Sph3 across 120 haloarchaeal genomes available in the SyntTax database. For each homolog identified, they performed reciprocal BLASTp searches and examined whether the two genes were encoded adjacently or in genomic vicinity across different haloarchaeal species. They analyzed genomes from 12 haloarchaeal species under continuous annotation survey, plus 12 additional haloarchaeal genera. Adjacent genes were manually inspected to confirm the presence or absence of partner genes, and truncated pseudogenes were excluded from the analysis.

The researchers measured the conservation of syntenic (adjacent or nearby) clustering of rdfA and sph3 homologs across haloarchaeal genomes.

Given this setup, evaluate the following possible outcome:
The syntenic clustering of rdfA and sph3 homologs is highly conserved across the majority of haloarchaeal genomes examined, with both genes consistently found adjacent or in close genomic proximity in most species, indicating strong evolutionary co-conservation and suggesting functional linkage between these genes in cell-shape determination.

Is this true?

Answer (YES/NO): YES